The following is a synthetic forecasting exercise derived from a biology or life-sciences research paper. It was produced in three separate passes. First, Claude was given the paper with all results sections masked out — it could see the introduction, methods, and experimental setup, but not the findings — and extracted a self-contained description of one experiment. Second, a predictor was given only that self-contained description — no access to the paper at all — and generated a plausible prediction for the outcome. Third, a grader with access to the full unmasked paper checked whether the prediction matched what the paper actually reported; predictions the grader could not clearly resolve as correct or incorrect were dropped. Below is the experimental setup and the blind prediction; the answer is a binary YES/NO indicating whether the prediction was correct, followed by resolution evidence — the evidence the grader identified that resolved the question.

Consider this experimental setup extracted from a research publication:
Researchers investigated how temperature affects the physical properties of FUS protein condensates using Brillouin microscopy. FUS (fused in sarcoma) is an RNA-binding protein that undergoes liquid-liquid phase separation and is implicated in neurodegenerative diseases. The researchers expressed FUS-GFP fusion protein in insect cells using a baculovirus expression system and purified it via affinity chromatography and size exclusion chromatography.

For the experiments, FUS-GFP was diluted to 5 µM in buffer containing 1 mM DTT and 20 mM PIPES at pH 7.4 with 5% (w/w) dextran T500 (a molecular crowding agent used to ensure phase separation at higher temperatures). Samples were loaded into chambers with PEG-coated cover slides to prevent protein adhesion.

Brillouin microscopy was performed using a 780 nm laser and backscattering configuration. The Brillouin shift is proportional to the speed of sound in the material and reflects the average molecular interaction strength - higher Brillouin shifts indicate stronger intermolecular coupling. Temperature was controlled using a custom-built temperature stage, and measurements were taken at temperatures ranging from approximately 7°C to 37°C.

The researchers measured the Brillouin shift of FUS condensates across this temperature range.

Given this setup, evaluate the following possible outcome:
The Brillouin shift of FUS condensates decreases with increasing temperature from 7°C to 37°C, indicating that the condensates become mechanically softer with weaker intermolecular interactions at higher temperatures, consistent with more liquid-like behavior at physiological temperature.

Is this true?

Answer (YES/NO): YES